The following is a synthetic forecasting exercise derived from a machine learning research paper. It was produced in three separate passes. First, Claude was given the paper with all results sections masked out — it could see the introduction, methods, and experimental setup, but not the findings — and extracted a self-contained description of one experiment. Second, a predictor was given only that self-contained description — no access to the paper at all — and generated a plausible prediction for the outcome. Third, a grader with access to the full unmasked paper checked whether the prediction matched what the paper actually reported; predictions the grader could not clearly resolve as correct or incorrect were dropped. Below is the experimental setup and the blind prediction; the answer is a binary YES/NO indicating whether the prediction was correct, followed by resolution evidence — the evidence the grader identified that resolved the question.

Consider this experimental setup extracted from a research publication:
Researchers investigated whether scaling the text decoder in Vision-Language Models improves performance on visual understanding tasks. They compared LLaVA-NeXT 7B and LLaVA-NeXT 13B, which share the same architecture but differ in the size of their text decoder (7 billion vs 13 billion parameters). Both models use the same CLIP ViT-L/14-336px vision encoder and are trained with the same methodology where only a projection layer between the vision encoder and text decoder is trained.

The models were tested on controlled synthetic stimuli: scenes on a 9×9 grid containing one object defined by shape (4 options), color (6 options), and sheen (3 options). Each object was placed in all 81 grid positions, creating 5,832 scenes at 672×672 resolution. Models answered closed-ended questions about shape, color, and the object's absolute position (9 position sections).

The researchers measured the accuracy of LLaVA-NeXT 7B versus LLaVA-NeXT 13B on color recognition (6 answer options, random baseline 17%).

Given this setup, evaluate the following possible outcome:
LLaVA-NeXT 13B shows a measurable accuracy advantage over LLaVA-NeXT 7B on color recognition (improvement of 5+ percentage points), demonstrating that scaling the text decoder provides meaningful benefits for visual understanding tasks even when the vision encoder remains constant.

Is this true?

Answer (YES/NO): NO